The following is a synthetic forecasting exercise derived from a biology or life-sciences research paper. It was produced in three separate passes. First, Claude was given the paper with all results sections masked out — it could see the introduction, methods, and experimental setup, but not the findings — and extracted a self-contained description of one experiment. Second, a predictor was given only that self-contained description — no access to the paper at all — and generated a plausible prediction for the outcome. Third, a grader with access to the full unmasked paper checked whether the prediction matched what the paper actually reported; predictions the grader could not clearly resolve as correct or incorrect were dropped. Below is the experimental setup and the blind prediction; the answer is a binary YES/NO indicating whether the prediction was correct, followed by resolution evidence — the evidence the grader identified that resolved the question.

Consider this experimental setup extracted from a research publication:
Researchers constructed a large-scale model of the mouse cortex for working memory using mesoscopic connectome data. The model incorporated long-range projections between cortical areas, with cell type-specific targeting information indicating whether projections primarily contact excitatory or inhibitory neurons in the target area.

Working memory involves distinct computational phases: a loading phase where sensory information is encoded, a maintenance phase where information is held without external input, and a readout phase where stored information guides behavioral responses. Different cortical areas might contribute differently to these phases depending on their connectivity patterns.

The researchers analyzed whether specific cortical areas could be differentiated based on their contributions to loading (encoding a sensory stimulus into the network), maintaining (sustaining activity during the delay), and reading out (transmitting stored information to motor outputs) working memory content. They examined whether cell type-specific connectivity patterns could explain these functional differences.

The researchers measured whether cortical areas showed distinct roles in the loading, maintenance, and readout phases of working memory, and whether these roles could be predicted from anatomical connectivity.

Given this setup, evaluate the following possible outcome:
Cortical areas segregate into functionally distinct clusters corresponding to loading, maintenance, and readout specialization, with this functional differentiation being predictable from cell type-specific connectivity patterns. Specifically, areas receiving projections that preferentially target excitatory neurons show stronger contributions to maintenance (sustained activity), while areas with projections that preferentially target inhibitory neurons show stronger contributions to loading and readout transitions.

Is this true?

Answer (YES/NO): NO